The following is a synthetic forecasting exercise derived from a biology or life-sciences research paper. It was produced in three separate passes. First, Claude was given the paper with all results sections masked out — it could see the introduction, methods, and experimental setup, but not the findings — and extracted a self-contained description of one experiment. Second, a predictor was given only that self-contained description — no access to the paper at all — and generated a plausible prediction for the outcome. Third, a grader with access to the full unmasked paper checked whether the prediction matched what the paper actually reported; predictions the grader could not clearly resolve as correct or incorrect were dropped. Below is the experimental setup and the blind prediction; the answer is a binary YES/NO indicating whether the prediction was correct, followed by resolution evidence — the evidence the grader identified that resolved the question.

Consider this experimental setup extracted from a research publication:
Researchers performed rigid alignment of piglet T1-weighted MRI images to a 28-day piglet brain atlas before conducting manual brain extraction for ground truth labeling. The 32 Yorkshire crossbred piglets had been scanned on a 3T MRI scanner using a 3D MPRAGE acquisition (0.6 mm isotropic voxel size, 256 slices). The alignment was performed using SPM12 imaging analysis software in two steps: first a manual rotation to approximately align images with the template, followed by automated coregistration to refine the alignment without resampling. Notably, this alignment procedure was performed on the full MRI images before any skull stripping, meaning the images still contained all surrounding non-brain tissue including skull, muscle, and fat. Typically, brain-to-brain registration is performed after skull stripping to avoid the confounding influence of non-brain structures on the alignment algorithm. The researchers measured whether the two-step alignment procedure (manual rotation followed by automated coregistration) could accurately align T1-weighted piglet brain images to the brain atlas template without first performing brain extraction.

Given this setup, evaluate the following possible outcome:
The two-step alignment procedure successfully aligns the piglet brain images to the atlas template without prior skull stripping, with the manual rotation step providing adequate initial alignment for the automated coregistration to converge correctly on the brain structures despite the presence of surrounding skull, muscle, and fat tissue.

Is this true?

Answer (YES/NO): YES